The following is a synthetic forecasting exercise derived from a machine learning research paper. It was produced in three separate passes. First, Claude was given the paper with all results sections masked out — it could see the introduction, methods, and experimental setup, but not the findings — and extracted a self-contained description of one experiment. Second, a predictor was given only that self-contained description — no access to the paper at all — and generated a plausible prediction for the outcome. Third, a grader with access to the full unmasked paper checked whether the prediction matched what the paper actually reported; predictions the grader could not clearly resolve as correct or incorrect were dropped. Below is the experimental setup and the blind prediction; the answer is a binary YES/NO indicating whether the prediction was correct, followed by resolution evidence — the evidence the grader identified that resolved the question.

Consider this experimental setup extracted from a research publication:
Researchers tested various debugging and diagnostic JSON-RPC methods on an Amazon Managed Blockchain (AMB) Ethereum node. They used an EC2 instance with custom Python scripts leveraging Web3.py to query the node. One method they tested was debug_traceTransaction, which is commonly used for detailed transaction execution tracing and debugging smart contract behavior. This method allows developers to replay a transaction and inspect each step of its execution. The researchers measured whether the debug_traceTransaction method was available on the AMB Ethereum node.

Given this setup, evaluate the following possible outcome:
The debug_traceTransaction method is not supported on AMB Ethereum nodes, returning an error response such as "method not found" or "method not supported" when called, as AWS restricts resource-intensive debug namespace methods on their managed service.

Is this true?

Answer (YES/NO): YES